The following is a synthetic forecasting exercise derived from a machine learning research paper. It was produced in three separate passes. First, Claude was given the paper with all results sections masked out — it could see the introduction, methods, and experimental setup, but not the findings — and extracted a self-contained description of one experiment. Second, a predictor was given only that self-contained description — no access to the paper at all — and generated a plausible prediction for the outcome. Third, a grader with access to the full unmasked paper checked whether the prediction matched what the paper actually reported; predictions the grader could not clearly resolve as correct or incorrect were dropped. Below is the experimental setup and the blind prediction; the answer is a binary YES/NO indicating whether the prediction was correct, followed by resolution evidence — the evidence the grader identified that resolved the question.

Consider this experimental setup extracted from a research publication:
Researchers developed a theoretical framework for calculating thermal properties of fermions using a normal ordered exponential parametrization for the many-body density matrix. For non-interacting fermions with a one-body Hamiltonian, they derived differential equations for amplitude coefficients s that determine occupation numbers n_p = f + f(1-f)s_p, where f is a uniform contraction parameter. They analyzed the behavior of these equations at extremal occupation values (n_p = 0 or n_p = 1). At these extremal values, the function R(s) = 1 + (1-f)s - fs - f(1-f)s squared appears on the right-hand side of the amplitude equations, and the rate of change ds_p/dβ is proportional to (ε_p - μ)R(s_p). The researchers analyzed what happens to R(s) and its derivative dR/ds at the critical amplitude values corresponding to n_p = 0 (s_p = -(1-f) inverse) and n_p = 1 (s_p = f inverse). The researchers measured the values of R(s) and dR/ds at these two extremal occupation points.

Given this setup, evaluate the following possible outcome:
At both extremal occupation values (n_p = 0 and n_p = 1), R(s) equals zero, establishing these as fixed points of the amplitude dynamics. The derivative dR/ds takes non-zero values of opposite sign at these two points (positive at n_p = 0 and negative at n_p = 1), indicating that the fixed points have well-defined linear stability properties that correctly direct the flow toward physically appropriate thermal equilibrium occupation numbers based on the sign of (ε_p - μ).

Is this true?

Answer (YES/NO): YES